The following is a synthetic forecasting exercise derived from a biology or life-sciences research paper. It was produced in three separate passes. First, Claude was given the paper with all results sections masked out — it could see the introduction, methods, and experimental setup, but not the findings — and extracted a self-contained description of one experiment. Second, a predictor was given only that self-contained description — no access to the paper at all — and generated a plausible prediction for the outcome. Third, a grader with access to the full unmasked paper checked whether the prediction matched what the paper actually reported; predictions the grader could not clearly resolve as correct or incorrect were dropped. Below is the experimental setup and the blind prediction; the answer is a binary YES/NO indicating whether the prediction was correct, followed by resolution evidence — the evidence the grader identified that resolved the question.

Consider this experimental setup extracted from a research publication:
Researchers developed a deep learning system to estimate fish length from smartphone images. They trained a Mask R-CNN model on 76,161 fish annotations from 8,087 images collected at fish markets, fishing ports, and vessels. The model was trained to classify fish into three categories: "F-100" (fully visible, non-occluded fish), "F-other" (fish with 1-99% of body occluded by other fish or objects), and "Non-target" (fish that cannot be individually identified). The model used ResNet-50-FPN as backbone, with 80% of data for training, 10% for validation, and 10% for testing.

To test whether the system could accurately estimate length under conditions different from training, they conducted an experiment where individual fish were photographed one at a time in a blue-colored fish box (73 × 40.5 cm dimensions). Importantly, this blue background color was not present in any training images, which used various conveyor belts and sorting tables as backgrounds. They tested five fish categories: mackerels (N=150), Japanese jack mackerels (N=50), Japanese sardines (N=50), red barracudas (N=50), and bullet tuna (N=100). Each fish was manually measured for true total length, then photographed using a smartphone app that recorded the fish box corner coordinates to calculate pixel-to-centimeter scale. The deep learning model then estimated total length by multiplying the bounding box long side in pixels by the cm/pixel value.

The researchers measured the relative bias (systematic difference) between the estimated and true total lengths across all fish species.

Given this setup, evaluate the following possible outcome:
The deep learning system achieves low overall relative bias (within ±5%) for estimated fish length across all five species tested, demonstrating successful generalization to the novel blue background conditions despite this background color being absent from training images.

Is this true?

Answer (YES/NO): YES